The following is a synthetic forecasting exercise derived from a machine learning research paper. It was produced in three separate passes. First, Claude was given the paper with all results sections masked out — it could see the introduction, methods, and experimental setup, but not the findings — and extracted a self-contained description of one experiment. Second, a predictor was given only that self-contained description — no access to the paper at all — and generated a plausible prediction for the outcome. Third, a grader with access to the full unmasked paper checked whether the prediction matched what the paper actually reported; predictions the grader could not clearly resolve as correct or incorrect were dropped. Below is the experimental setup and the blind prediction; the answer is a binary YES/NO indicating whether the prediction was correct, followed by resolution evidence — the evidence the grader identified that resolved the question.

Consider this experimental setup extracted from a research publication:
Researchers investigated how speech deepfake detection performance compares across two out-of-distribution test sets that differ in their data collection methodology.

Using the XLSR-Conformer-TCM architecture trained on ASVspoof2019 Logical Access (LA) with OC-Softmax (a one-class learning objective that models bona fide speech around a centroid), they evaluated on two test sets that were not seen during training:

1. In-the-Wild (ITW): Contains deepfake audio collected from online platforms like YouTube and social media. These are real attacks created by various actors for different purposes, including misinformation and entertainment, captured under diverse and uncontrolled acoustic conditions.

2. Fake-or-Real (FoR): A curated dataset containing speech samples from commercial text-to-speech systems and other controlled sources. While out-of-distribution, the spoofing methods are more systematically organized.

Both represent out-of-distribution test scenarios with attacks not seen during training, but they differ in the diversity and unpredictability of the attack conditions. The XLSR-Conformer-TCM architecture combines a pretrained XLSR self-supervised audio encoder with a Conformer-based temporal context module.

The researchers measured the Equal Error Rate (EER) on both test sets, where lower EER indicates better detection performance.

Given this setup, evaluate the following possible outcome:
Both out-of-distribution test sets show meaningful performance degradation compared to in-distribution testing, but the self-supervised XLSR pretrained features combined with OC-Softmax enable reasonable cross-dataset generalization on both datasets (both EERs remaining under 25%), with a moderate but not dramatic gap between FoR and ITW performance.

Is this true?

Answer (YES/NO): YES